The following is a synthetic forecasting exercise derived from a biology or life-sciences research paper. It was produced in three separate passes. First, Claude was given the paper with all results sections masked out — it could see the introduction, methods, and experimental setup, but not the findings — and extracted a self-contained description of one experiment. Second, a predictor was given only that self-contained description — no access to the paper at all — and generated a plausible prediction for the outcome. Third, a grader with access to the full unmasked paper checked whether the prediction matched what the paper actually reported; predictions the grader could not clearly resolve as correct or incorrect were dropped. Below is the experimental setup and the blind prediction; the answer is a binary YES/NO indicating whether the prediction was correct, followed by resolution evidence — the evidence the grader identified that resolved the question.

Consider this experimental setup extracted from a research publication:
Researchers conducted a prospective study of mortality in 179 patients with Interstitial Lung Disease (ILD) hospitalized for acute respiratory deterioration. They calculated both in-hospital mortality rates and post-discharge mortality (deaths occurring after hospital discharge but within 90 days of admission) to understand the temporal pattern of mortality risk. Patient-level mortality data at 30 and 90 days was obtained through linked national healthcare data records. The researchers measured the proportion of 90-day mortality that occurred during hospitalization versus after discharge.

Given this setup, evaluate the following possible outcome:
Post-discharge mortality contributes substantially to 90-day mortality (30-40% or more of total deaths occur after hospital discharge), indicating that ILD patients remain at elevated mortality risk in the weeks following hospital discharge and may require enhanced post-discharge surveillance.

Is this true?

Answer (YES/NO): YES